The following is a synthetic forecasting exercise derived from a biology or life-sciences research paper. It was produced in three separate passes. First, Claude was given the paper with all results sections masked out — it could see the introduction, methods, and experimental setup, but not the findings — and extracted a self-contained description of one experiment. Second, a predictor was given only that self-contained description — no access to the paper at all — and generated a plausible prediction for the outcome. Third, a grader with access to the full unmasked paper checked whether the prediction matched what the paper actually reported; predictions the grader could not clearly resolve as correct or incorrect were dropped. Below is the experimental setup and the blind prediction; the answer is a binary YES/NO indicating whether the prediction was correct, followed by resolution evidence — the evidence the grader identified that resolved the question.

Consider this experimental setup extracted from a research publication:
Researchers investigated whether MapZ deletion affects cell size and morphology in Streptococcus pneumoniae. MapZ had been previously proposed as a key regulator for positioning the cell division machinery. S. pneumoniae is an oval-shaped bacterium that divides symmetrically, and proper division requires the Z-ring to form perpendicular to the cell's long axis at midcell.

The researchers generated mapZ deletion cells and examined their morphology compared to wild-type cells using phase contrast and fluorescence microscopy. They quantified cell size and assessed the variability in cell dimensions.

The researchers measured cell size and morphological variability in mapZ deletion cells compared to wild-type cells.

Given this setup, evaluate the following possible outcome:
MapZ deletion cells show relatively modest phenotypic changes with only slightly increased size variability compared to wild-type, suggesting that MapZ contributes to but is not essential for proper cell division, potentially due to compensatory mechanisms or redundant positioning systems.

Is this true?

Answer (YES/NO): NO